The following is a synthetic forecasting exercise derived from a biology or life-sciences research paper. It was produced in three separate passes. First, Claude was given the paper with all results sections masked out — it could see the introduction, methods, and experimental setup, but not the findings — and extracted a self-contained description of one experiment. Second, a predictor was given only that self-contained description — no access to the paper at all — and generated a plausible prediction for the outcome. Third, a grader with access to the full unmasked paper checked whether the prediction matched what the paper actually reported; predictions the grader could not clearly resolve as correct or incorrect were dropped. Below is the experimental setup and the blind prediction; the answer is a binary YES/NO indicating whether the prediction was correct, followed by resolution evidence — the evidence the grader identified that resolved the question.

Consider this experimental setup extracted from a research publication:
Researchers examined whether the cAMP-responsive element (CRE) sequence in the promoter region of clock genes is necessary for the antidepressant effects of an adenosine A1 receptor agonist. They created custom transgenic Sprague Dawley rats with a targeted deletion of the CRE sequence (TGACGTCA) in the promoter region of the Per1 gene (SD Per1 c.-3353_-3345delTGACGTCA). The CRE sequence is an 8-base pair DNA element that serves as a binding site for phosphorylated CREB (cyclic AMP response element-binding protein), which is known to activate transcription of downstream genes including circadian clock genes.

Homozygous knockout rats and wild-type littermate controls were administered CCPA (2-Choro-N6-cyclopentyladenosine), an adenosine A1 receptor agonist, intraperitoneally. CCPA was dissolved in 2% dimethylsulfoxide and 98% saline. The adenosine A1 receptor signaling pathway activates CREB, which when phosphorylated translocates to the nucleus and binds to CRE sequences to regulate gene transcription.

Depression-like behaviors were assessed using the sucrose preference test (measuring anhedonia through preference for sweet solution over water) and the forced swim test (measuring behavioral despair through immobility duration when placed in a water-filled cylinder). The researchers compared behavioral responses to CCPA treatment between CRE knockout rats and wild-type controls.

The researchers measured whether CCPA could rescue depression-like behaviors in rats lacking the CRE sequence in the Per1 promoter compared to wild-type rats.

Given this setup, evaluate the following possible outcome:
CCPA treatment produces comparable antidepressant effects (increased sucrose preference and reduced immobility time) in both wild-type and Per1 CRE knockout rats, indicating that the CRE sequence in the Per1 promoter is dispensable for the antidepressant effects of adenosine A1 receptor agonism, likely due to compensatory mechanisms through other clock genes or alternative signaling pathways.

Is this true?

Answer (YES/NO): NO